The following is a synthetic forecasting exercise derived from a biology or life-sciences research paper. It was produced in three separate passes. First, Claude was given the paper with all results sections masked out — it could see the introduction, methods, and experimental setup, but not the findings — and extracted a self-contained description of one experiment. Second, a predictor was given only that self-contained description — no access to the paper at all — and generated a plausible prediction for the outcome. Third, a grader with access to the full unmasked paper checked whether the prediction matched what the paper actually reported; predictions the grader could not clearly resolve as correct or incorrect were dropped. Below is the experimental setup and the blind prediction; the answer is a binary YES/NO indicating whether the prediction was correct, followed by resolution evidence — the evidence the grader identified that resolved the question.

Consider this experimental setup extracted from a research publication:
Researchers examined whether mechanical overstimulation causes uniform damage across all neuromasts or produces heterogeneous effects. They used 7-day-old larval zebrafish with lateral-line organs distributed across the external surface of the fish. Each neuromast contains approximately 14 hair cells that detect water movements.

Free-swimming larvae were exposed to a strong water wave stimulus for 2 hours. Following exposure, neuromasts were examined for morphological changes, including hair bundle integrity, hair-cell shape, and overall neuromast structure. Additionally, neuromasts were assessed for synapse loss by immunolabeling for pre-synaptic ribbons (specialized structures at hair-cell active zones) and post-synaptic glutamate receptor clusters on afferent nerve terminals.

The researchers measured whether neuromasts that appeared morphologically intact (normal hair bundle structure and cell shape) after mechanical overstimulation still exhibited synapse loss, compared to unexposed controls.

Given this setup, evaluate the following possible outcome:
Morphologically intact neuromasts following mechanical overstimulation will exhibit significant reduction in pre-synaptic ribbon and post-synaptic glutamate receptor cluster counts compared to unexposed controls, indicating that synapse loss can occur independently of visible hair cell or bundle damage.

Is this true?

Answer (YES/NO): YES